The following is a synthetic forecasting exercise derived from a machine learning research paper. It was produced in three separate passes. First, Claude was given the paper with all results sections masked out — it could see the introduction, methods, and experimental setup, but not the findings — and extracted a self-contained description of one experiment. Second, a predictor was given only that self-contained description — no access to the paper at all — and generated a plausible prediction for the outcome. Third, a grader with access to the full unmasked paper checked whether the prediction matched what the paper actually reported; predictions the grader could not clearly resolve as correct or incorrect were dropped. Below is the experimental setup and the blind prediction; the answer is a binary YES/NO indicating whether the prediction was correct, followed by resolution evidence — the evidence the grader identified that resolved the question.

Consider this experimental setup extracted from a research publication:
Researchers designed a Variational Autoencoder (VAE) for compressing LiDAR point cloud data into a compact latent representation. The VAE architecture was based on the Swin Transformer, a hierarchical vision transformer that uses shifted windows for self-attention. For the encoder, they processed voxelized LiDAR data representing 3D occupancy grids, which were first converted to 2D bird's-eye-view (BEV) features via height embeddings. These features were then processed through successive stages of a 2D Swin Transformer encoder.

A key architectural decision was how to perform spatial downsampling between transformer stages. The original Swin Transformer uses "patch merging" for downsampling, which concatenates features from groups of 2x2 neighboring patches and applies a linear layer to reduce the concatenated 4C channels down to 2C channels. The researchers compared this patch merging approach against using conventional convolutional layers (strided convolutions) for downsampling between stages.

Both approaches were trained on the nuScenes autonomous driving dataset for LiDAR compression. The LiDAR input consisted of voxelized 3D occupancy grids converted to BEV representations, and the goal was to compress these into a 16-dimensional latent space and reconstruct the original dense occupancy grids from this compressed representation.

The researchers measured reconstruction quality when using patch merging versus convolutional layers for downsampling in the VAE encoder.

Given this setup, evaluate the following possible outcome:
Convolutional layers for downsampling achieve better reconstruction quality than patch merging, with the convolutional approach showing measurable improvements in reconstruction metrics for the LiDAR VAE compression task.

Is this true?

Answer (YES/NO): YES